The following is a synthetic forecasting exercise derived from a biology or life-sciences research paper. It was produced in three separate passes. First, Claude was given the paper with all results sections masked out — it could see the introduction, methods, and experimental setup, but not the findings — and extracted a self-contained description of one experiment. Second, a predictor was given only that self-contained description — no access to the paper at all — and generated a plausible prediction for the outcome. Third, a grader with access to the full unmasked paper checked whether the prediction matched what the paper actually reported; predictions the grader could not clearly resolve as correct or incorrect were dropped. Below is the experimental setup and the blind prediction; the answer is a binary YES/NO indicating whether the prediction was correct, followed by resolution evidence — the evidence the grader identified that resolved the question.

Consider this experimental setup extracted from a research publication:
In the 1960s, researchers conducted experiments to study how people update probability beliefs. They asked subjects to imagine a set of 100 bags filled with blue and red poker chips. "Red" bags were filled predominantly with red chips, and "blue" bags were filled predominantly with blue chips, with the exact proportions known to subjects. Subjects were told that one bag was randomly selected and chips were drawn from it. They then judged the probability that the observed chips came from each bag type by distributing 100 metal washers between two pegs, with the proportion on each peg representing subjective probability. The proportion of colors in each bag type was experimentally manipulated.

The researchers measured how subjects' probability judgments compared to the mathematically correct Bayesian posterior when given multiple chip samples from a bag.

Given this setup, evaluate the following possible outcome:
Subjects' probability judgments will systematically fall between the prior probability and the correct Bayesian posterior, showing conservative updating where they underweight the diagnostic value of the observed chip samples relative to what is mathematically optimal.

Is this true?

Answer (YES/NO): YES